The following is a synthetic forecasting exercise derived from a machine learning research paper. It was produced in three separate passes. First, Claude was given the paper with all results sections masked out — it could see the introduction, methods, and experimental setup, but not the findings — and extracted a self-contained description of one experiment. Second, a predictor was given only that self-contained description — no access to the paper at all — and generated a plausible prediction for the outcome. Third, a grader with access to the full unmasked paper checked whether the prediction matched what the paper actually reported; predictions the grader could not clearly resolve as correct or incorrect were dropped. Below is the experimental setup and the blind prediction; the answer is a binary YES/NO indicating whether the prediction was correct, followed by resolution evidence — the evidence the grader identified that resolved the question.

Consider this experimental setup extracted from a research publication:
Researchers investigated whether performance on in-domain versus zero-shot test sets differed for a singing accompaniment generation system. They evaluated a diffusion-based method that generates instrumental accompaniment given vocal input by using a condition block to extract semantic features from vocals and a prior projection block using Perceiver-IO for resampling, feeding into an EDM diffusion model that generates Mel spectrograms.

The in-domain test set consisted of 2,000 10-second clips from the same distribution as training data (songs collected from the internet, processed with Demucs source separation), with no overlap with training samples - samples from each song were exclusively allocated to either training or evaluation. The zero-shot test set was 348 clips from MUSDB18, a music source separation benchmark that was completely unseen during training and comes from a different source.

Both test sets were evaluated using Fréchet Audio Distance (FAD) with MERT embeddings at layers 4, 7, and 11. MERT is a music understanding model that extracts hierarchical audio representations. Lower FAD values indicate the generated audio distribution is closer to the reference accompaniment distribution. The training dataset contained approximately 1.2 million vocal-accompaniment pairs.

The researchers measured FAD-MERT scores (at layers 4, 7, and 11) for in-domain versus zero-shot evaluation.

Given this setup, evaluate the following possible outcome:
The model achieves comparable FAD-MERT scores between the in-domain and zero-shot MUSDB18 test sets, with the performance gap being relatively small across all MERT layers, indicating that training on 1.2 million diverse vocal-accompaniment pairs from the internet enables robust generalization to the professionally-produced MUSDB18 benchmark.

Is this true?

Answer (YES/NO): NO